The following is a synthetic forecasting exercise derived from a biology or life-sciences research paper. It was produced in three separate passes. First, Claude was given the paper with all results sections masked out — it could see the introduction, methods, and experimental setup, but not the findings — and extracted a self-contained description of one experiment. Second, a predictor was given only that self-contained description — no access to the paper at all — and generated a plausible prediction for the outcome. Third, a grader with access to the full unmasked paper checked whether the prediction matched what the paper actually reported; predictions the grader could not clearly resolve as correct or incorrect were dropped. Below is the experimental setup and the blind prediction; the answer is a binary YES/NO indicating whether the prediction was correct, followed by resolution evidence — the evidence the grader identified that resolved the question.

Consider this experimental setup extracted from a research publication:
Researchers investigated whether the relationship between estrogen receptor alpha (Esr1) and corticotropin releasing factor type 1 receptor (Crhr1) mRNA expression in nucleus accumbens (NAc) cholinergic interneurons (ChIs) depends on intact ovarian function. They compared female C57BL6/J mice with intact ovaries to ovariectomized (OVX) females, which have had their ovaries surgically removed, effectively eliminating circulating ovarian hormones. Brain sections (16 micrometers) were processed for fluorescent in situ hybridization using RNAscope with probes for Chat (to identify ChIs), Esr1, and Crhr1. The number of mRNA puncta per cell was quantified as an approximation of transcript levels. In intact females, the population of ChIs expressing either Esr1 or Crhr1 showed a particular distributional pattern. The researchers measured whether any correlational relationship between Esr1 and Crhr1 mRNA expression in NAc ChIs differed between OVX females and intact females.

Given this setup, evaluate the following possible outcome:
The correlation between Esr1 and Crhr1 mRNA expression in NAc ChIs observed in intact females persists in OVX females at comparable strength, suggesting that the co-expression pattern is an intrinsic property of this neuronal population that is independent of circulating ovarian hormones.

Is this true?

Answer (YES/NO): NO